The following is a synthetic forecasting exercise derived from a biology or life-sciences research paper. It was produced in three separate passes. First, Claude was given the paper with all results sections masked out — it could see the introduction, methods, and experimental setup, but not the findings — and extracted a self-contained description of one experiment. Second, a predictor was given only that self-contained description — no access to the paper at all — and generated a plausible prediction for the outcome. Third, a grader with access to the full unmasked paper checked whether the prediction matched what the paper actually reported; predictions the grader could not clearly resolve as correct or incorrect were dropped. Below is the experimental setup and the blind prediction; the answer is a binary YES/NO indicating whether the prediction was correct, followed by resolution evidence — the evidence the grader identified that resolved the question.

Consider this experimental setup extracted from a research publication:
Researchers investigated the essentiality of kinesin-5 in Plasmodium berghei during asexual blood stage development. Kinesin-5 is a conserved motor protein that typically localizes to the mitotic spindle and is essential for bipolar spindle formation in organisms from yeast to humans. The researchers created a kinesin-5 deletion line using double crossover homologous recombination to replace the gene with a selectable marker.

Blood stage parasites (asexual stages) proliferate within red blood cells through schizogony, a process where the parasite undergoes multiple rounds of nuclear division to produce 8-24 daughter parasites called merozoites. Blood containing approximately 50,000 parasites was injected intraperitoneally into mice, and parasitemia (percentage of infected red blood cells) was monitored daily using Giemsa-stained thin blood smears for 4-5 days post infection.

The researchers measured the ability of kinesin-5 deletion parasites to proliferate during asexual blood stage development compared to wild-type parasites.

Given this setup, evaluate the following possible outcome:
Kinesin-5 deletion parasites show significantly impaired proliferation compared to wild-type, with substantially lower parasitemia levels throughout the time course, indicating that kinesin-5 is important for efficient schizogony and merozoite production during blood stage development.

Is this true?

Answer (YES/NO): NO